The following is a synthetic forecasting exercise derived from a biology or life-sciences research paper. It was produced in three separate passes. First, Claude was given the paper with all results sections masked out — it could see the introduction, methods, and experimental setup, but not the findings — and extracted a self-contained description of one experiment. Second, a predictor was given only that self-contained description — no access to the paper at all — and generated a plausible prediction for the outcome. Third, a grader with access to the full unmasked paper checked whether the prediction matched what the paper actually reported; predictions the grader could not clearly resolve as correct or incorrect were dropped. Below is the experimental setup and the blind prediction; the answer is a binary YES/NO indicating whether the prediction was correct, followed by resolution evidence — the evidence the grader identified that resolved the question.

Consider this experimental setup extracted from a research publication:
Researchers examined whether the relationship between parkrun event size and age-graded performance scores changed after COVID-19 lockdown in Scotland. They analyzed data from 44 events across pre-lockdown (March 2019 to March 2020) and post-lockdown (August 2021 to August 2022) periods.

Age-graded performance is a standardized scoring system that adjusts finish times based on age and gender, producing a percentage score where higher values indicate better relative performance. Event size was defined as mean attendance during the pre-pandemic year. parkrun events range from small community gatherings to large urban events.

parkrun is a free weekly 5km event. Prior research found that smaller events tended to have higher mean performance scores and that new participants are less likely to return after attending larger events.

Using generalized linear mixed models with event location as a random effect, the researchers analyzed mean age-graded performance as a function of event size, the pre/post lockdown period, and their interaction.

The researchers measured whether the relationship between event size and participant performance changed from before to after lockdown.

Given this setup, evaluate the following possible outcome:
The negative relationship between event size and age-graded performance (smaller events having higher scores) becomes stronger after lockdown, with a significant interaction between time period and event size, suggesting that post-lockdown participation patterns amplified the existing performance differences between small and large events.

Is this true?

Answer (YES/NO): NO